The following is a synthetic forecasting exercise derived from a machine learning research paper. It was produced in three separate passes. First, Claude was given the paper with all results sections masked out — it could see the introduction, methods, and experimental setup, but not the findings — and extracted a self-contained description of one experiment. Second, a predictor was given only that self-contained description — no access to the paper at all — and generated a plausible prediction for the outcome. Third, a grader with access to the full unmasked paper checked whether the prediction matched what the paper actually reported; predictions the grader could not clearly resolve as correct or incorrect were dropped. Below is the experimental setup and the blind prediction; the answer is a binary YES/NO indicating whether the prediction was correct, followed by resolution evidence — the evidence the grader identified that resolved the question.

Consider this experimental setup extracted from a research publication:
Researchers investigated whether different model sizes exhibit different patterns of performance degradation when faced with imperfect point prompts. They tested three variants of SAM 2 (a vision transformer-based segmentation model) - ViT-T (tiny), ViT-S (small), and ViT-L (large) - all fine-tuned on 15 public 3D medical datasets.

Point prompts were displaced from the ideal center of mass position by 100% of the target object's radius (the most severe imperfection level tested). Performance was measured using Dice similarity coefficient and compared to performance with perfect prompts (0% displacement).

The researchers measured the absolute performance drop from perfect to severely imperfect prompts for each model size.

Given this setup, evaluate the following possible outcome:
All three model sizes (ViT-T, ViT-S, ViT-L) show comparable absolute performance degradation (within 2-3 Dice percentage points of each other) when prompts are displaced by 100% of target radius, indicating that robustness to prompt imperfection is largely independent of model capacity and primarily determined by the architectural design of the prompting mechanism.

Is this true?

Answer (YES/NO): NO